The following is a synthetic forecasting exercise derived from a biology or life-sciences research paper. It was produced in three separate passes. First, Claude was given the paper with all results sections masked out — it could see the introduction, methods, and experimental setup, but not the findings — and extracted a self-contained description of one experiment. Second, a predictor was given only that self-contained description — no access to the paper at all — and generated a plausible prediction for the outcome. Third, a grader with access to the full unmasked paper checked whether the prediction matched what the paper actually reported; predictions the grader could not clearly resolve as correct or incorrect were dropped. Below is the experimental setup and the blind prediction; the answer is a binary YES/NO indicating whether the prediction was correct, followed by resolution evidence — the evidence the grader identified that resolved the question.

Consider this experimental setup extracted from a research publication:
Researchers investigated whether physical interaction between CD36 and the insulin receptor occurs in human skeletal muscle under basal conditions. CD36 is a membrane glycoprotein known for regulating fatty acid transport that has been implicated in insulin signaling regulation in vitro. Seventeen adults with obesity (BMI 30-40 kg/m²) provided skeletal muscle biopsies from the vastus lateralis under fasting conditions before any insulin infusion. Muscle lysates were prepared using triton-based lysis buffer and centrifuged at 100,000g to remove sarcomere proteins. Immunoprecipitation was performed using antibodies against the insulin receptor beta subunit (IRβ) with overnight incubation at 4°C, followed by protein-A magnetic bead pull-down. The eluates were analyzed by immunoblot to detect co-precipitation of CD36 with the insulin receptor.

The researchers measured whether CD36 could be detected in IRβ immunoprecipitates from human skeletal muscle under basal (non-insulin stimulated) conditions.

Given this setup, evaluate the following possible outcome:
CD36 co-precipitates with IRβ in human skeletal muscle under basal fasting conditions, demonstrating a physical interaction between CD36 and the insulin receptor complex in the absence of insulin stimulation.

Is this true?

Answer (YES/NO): YES